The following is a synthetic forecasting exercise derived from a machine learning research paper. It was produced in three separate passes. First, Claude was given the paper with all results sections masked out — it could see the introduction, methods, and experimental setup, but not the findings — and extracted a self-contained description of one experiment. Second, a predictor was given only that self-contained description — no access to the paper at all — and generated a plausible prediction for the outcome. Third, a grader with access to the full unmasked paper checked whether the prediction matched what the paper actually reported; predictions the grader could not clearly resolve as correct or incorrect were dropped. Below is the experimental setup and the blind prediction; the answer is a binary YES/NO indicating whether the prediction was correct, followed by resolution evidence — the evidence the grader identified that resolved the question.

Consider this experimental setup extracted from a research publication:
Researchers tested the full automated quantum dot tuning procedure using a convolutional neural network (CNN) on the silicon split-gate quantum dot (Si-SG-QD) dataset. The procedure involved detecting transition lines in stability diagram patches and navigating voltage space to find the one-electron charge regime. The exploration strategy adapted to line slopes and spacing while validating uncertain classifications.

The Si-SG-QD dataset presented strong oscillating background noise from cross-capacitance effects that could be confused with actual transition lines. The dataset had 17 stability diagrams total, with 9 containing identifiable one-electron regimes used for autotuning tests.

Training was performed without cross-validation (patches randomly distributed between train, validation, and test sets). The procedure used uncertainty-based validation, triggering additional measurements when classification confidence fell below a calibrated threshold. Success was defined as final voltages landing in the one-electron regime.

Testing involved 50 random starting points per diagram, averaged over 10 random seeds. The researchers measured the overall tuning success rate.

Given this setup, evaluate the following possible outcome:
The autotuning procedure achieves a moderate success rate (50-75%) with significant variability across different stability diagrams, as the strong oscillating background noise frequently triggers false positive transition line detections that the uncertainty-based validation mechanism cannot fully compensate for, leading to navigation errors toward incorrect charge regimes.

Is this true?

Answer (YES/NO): NO